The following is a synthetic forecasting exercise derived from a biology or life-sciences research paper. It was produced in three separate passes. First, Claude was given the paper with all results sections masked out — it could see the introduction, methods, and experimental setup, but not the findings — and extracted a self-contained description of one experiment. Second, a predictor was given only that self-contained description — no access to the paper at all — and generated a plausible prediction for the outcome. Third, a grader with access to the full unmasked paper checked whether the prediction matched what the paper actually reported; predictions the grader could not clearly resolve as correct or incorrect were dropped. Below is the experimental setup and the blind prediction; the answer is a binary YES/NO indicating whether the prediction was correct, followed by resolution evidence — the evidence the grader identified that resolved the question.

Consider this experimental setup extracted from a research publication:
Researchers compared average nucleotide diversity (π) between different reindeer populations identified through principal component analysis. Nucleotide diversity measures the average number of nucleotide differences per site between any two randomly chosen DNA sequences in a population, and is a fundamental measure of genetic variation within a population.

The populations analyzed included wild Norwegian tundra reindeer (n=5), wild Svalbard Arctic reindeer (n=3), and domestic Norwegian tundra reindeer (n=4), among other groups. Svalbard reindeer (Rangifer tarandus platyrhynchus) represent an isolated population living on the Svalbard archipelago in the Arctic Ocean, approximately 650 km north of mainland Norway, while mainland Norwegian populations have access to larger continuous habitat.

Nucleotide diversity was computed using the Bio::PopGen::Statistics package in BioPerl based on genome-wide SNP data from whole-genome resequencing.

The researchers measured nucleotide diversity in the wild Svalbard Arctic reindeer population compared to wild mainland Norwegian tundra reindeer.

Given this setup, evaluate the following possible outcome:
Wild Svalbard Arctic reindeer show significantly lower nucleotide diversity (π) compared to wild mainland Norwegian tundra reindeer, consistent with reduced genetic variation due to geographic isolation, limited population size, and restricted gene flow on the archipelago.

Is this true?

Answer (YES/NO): YES